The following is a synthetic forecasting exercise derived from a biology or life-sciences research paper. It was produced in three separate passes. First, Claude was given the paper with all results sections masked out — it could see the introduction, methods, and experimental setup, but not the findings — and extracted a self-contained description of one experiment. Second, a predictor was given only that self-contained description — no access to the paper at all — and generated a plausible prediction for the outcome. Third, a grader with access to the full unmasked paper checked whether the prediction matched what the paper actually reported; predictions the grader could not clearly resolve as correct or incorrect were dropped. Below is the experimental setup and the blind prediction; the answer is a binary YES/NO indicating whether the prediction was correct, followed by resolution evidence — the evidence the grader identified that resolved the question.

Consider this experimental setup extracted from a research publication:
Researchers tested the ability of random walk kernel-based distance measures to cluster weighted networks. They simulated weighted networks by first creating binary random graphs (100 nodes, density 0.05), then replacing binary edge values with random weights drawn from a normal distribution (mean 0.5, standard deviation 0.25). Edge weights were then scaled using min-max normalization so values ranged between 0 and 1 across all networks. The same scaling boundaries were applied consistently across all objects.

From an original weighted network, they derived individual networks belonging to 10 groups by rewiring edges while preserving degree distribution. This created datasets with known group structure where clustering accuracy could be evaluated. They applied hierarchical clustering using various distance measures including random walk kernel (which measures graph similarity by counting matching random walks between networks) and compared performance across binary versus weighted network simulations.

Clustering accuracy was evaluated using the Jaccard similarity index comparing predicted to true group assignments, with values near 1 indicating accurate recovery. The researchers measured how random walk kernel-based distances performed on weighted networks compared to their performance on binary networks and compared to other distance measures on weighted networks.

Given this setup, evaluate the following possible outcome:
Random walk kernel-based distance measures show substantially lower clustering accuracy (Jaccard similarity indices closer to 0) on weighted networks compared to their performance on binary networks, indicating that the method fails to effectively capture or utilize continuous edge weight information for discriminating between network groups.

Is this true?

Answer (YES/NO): NO